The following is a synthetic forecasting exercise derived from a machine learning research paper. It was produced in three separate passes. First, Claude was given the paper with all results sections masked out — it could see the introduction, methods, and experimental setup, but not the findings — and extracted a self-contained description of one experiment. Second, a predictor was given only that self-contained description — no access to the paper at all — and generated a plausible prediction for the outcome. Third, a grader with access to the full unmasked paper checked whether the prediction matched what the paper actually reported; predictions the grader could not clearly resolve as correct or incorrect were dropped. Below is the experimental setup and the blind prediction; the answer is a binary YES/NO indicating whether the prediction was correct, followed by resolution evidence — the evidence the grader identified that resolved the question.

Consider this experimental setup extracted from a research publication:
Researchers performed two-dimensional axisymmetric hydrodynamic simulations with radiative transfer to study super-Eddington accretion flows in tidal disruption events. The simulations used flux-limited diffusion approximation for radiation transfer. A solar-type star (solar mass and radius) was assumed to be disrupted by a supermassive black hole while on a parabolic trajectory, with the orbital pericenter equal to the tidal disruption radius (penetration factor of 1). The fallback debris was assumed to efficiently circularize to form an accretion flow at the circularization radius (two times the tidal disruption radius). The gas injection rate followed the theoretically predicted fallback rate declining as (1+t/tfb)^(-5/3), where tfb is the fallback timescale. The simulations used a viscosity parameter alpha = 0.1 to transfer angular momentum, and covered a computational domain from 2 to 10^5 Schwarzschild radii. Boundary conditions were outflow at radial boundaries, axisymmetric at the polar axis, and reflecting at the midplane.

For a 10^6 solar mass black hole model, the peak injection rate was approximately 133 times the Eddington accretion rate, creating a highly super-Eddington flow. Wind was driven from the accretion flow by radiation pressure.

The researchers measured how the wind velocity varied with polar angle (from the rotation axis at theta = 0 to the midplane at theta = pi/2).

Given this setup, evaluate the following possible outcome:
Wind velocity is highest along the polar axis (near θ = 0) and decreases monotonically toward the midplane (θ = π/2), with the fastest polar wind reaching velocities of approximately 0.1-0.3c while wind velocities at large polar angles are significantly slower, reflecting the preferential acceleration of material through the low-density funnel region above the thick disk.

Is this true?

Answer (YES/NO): NO